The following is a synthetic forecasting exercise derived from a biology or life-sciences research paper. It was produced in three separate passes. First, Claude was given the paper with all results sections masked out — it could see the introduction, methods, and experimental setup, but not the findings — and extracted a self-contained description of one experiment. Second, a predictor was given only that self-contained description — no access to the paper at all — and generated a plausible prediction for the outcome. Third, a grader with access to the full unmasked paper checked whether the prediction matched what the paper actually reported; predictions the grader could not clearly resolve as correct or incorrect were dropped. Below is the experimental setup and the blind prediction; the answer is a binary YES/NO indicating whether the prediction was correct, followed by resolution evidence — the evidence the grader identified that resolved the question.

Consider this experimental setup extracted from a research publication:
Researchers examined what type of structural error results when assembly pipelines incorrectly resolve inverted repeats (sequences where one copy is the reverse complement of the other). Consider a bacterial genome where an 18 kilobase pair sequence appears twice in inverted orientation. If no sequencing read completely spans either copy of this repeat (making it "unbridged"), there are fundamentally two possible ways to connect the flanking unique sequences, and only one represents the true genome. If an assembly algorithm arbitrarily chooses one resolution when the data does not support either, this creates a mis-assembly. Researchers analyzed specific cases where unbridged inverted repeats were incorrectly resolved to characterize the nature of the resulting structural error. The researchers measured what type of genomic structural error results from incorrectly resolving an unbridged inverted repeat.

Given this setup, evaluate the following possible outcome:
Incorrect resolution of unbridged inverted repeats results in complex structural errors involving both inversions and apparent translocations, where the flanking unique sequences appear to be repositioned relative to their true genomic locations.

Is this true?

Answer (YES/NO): NO